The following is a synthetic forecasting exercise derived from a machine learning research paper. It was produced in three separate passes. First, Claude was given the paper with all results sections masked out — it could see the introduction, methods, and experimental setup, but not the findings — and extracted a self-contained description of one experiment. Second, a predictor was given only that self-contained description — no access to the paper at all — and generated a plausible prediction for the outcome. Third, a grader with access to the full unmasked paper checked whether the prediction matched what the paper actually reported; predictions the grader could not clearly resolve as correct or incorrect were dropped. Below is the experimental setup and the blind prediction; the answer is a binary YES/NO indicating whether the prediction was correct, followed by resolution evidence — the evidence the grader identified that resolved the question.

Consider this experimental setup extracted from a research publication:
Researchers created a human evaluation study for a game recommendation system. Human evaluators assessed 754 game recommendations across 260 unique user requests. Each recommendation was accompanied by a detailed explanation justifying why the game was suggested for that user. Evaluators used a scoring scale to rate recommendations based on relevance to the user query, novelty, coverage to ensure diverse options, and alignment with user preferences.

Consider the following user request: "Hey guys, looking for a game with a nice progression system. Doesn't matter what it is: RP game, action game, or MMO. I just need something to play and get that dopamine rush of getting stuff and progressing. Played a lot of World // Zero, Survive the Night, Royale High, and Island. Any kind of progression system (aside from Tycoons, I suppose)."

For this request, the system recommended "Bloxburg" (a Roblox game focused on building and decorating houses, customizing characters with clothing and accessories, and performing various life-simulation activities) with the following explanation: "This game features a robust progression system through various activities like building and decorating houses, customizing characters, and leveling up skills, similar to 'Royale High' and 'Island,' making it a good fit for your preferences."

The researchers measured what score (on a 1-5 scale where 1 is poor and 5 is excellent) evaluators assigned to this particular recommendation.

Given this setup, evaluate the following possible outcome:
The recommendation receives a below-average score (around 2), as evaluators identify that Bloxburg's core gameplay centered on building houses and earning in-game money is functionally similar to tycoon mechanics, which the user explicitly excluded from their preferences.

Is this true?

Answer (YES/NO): NO